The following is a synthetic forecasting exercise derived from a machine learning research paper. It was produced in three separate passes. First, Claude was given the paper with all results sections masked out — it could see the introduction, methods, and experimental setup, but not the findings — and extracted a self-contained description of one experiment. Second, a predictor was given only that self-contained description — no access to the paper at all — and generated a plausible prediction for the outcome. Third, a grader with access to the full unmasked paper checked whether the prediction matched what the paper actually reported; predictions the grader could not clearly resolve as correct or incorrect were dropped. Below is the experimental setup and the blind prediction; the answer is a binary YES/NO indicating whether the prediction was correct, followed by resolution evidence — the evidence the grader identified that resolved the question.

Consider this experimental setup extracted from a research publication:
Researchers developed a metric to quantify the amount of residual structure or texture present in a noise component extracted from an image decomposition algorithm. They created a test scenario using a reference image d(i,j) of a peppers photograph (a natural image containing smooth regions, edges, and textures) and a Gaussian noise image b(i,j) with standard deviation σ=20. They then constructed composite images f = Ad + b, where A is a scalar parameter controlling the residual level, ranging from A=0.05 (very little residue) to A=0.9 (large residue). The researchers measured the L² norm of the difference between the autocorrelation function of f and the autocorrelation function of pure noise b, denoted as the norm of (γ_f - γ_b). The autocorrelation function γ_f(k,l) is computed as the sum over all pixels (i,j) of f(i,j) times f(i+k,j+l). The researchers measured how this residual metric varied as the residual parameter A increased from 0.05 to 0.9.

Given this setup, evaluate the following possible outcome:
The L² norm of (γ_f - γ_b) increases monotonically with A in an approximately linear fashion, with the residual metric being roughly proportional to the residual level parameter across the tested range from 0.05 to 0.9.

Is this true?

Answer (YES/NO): NO